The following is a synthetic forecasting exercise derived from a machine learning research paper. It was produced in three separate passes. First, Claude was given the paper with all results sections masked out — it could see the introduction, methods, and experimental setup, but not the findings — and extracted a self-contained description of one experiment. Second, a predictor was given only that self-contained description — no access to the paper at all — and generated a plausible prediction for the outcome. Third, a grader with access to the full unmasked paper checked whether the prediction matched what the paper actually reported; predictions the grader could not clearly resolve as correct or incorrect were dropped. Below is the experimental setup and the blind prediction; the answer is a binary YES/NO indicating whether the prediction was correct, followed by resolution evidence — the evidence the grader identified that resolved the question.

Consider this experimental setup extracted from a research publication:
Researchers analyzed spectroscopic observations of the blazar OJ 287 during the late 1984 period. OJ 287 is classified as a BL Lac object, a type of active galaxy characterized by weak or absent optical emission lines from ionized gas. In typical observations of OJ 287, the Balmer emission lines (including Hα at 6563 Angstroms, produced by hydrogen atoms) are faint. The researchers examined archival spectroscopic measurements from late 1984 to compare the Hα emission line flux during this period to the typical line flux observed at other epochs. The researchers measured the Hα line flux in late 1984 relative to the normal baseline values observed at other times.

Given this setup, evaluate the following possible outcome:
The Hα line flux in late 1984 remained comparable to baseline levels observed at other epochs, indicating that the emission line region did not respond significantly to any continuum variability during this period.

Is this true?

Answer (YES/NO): NO